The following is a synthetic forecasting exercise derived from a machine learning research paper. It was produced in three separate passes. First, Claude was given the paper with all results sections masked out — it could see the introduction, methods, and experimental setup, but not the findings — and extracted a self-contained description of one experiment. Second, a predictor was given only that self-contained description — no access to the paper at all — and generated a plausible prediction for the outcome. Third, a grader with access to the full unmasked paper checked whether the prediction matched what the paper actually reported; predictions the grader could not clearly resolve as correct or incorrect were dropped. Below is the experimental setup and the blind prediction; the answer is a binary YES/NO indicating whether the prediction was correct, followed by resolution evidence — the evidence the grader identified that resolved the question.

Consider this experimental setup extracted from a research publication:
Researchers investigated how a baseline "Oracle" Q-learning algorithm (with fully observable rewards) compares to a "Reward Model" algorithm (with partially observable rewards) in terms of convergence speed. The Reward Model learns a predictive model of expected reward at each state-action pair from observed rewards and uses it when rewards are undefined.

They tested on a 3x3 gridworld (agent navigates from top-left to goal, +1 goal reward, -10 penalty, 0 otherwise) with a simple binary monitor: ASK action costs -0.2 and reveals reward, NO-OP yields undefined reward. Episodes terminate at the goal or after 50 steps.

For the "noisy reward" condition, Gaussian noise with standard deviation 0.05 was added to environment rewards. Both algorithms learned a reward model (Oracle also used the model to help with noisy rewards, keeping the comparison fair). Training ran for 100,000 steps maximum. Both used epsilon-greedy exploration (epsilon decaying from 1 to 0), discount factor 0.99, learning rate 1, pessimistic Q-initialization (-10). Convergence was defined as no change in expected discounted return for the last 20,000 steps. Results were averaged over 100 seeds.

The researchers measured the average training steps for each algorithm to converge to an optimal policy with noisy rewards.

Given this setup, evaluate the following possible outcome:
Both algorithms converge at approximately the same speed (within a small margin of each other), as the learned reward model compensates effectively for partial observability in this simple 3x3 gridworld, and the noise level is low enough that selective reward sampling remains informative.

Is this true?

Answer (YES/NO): NO